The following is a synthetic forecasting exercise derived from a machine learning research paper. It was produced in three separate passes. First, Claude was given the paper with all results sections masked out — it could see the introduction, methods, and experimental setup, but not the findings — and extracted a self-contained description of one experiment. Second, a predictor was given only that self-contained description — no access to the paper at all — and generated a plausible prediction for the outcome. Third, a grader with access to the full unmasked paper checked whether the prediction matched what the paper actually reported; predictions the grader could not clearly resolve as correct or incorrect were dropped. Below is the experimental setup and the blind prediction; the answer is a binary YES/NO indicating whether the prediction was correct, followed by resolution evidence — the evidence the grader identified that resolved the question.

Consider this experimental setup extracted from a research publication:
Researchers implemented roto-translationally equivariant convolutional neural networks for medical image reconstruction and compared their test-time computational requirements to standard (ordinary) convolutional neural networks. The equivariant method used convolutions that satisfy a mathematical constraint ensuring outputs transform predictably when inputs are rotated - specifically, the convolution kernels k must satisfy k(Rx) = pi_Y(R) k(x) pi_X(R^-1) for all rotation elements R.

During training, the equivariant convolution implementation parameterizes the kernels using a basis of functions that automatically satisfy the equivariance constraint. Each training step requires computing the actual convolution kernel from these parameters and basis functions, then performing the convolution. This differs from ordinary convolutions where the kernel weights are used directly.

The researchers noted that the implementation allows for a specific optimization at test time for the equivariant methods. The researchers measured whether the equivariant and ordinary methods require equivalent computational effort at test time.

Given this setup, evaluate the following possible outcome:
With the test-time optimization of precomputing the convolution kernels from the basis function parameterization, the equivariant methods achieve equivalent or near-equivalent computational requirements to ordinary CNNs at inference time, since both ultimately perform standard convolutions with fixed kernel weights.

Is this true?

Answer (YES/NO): YES